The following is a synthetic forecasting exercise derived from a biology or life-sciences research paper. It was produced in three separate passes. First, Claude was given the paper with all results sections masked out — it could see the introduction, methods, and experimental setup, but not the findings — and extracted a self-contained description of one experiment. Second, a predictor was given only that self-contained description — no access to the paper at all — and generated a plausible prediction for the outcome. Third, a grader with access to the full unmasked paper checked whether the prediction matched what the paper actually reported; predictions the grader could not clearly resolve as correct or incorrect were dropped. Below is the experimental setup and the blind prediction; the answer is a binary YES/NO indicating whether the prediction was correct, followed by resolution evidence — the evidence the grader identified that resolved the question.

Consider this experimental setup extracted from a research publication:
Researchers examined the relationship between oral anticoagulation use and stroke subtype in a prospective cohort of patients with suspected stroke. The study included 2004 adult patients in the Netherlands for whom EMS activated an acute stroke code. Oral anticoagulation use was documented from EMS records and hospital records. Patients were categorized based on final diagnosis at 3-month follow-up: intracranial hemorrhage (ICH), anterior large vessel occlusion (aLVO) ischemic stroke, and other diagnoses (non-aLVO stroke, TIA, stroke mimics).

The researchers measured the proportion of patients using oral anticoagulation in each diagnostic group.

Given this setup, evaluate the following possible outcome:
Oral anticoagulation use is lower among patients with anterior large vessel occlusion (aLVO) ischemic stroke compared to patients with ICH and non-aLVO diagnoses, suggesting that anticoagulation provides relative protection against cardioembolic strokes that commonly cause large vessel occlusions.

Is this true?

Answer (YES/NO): NO